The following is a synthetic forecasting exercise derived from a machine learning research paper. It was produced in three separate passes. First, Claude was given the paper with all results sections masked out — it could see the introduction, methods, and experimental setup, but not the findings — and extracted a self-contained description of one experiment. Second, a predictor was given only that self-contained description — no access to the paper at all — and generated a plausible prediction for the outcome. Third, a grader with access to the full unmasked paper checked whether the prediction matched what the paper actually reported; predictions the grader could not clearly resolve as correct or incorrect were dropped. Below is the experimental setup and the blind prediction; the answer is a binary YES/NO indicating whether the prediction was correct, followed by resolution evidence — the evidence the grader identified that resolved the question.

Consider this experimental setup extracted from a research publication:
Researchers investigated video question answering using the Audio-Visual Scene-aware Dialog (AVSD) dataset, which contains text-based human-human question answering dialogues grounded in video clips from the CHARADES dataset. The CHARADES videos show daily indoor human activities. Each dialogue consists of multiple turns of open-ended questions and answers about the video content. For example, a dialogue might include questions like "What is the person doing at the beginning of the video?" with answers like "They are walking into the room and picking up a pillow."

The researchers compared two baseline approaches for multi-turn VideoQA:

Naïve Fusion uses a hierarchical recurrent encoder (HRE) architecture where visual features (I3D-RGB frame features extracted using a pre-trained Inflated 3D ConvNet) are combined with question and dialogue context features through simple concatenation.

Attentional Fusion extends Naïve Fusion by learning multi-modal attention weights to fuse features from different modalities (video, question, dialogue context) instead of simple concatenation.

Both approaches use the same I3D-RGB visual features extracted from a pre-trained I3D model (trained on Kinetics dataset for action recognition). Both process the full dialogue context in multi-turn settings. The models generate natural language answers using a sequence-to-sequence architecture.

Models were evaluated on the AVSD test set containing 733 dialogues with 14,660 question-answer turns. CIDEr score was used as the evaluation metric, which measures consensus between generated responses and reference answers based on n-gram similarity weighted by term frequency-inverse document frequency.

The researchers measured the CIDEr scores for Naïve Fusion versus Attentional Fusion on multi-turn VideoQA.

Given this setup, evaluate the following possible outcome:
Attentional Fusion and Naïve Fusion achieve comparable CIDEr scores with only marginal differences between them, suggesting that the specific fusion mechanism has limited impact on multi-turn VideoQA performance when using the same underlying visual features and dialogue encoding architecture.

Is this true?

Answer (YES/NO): YES